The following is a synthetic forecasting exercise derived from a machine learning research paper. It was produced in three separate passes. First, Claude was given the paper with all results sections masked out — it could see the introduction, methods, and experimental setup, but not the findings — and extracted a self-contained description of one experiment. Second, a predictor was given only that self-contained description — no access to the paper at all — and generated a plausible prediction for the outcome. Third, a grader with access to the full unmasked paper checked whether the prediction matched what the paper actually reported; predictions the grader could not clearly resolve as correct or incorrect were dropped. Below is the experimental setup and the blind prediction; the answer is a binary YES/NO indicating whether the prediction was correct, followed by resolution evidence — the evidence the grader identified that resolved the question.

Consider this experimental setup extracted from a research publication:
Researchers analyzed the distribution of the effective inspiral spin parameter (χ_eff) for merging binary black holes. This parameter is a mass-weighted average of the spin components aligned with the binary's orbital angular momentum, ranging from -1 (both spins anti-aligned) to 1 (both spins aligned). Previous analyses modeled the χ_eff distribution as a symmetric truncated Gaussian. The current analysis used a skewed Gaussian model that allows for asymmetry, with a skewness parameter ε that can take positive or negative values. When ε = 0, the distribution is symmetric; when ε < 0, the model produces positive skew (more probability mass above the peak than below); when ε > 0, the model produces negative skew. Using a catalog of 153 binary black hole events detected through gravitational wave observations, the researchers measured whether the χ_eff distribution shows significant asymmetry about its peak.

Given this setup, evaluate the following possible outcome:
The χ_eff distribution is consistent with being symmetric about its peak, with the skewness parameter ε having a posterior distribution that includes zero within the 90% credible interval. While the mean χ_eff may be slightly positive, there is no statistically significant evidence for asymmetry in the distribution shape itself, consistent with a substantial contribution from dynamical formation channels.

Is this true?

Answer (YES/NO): NO